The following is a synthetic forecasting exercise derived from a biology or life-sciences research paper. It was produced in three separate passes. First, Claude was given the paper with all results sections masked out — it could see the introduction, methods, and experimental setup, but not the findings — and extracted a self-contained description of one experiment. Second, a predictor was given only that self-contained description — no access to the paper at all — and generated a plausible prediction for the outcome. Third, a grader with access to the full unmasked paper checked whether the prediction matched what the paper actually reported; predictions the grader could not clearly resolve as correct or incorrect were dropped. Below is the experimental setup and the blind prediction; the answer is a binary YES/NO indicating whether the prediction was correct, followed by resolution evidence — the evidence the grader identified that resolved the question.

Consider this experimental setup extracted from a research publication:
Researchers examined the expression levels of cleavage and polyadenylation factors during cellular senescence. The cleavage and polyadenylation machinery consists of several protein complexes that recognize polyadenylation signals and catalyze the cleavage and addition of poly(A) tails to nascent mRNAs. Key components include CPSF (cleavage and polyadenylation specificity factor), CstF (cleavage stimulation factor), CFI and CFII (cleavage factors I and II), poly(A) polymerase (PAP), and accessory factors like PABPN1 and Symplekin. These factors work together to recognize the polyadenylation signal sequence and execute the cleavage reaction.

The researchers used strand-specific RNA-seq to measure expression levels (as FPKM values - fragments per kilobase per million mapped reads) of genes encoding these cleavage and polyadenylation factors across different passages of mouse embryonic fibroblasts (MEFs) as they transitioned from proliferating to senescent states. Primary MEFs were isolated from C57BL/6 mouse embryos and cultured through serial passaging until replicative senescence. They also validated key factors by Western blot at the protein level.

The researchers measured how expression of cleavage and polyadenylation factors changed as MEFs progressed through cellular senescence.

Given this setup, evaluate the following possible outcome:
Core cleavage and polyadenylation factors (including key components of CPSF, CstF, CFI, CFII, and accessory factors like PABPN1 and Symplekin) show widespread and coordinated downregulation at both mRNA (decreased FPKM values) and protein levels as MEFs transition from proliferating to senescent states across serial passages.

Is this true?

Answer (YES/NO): NO